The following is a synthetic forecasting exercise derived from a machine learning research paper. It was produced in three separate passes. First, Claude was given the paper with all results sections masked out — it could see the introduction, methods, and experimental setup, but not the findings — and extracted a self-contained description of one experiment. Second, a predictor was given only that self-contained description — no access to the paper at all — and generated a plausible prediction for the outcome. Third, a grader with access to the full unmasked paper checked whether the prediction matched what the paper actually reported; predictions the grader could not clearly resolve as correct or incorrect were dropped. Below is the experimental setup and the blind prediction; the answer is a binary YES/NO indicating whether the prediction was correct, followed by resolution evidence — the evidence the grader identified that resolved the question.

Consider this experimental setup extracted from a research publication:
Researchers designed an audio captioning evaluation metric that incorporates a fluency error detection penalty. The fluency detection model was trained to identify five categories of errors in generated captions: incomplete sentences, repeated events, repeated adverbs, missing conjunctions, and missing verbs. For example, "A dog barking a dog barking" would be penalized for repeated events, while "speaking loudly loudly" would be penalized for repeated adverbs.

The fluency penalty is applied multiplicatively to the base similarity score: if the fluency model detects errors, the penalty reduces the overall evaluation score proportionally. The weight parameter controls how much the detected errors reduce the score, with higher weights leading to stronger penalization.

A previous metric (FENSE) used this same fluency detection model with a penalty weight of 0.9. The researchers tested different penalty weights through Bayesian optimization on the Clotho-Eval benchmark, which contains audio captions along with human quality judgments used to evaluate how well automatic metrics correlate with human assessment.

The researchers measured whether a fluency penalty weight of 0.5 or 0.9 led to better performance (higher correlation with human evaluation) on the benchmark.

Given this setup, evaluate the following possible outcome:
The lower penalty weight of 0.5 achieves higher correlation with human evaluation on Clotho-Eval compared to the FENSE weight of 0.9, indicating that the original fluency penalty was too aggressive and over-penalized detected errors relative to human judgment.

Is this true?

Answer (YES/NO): YES